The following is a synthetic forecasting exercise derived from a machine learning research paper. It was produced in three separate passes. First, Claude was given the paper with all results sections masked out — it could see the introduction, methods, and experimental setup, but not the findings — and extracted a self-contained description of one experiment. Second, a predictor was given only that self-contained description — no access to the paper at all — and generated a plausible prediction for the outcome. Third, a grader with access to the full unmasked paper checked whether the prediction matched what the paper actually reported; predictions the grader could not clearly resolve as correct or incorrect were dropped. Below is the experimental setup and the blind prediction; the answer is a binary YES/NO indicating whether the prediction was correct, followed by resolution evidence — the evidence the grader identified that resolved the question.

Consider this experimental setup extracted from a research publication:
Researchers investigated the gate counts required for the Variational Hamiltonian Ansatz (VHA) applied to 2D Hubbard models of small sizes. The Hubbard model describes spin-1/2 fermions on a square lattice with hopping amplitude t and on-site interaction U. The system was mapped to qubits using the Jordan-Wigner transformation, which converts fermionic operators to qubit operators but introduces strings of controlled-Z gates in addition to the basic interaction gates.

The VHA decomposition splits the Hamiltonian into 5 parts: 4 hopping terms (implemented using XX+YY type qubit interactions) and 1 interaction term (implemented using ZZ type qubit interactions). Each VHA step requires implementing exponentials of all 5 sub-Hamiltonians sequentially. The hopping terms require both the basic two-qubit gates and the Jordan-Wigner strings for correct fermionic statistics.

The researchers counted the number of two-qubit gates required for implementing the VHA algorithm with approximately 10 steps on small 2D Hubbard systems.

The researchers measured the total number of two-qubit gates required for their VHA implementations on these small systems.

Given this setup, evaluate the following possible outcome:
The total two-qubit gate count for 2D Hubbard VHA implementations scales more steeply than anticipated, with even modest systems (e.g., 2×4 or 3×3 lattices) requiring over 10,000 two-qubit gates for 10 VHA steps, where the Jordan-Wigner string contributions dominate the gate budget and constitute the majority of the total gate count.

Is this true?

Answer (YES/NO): NO